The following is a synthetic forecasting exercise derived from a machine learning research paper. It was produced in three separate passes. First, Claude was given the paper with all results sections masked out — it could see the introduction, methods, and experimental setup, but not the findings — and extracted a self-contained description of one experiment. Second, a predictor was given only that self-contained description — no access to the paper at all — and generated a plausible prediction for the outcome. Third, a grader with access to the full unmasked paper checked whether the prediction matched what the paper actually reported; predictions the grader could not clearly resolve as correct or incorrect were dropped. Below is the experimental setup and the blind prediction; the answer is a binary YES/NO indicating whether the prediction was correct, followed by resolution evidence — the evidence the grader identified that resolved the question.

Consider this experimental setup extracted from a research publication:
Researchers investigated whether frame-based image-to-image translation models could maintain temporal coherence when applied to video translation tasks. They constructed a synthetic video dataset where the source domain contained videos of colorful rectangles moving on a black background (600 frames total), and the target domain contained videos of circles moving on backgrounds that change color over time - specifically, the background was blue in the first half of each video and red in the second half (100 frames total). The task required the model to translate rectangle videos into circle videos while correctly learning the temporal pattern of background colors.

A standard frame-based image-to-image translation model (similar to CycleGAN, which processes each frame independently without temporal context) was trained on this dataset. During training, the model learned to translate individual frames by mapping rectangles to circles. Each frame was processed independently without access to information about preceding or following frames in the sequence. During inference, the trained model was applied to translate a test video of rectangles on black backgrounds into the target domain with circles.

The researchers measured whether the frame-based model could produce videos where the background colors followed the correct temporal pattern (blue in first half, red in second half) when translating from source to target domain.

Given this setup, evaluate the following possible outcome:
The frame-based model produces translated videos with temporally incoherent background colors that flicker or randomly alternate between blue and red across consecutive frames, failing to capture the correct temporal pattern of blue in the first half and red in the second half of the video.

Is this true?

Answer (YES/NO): YES